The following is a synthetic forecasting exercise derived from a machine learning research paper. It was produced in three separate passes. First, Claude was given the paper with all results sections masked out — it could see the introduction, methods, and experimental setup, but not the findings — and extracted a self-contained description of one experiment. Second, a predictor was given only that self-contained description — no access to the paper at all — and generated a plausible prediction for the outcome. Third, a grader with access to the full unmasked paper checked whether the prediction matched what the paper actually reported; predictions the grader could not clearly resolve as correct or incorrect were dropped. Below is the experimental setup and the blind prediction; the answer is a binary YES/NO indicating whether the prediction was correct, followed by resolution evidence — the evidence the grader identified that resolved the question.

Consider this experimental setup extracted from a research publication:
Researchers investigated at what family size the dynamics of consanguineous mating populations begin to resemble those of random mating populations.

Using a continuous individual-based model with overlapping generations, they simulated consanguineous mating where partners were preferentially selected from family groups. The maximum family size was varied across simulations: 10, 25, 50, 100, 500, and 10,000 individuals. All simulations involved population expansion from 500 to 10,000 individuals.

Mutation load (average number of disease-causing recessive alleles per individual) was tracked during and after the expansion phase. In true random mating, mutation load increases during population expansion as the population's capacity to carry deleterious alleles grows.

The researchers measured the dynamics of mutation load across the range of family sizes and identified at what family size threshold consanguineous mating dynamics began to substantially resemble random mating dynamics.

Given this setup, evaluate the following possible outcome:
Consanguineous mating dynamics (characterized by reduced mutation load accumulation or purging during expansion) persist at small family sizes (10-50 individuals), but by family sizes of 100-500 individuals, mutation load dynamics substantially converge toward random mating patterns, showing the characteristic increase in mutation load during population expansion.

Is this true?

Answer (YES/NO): NO